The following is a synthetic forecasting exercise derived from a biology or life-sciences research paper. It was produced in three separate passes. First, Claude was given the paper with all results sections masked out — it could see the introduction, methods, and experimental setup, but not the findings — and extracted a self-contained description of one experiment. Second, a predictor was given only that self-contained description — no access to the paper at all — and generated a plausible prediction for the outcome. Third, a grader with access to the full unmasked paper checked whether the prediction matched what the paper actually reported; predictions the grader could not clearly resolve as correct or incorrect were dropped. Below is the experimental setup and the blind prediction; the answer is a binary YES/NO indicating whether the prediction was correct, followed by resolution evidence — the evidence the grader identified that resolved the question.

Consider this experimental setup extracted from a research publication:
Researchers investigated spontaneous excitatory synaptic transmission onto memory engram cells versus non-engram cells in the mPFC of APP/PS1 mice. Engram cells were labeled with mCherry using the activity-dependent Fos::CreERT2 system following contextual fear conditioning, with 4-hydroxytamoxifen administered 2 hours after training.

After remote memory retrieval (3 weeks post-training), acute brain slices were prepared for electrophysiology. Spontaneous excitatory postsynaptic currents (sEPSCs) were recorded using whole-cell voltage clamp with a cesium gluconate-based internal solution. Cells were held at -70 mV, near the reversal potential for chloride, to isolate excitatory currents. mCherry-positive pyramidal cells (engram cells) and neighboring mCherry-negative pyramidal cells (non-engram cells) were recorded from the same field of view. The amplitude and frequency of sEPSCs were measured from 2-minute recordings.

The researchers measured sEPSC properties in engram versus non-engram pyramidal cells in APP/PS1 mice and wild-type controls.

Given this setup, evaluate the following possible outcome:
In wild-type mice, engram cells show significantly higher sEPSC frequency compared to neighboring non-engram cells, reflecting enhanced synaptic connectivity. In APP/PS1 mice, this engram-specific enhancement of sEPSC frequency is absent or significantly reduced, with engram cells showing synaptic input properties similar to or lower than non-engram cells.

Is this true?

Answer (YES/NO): NO